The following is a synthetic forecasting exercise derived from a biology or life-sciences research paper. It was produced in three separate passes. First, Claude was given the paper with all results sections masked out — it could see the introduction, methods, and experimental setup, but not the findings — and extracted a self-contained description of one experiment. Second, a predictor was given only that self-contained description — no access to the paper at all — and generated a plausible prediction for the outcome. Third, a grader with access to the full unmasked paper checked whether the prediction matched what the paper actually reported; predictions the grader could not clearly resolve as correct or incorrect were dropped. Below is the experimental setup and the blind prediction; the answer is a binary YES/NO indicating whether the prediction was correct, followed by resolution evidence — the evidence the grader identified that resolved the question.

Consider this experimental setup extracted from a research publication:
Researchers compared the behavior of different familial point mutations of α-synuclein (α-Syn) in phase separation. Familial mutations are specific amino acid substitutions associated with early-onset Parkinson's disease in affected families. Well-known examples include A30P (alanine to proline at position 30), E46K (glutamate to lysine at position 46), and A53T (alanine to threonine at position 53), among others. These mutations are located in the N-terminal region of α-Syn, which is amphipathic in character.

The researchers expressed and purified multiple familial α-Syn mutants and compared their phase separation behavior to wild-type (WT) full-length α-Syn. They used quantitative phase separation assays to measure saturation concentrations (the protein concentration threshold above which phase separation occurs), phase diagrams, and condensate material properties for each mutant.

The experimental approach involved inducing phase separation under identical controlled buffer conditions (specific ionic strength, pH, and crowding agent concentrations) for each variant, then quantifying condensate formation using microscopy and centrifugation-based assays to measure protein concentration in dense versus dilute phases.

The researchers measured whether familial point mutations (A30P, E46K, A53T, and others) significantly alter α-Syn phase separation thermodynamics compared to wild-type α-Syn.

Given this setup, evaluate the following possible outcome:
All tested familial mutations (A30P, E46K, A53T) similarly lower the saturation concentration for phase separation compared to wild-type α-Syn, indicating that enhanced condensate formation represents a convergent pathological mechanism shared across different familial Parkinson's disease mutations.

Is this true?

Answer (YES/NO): NO